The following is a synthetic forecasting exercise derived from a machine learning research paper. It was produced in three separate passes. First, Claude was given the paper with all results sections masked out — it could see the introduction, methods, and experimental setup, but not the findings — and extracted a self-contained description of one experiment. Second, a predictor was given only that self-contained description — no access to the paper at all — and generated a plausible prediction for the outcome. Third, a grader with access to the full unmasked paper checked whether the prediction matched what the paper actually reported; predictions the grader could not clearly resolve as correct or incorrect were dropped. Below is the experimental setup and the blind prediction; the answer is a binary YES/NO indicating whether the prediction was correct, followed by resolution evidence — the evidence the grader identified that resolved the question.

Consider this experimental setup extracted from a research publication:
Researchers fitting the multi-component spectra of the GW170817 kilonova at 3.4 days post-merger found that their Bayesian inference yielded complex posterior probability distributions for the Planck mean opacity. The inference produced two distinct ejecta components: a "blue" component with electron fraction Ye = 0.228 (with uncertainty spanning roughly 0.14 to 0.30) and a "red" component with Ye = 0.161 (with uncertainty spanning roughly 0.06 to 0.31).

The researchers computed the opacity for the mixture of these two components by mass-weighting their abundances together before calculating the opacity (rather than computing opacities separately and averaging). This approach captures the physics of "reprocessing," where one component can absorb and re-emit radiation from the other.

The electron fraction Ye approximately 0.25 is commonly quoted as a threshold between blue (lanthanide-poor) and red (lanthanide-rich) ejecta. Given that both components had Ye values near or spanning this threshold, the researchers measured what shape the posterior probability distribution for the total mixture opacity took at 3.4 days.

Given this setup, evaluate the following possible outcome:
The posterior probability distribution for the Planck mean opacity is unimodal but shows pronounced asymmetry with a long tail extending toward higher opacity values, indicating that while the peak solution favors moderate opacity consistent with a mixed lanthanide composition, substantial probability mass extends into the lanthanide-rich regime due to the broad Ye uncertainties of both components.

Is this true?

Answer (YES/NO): NO